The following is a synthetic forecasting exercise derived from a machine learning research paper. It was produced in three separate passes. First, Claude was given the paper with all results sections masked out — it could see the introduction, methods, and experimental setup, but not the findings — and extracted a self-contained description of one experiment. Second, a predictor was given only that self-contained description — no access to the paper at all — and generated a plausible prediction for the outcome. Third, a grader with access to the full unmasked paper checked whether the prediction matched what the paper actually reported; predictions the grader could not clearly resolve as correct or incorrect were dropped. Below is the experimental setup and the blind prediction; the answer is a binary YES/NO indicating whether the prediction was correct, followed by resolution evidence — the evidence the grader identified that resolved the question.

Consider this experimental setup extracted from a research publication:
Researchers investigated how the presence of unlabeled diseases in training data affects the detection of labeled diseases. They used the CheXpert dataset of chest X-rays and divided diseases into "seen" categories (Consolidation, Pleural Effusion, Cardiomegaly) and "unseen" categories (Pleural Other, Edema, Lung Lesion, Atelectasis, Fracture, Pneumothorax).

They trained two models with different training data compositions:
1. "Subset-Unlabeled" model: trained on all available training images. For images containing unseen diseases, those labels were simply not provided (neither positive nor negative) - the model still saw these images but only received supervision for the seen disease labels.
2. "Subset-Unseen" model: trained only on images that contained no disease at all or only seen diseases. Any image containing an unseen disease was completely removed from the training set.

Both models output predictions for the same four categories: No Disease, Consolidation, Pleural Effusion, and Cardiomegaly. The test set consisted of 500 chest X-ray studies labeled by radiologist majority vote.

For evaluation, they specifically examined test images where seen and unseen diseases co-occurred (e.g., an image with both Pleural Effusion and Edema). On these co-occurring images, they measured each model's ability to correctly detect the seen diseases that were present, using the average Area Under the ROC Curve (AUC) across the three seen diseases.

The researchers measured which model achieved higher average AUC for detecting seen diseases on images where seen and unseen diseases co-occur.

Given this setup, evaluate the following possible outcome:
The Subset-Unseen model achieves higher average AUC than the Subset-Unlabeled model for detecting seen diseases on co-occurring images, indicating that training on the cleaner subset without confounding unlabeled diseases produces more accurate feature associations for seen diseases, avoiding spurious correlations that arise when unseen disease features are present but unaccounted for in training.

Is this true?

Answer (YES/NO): NO